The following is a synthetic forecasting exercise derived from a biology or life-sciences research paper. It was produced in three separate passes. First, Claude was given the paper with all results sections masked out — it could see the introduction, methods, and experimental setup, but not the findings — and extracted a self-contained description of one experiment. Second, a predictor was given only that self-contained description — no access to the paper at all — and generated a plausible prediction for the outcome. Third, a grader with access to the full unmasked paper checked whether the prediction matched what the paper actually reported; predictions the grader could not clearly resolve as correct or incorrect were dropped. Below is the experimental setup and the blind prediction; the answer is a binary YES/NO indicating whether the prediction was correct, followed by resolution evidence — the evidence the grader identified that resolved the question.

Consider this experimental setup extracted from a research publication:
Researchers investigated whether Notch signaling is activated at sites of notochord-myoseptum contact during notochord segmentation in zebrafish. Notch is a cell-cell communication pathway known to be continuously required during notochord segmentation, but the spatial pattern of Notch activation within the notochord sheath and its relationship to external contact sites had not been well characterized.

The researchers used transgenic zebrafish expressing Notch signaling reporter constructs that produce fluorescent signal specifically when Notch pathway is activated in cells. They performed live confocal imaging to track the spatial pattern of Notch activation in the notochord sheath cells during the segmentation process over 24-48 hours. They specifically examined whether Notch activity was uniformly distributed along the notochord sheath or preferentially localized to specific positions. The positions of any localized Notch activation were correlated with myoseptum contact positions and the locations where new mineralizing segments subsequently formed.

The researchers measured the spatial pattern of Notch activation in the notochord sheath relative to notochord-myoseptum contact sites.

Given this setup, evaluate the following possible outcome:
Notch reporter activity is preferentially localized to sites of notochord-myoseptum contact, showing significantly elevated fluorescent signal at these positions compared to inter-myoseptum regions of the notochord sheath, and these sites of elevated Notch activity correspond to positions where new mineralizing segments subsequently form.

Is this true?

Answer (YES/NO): YES